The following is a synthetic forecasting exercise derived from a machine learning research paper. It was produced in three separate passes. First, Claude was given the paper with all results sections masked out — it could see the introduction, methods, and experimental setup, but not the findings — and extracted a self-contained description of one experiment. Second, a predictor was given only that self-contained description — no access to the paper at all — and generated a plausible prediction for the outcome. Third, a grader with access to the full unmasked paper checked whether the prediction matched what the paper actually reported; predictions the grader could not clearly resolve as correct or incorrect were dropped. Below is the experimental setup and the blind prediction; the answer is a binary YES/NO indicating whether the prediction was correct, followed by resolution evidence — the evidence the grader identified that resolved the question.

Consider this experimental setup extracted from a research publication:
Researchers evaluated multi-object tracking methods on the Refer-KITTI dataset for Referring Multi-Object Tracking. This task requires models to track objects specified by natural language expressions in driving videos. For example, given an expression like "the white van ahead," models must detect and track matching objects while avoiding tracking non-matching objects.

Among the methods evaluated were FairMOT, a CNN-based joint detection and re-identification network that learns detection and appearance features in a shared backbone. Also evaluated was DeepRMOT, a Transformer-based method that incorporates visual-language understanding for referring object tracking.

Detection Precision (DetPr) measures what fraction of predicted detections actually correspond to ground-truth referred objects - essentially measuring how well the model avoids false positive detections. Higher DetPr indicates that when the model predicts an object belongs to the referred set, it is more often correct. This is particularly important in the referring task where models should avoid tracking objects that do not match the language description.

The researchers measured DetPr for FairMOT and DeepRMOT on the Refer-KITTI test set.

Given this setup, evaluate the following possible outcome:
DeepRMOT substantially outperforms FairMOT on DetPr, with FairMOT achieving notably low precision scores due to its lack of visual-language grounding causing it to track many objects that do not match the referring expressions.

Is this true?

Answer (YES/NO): NO